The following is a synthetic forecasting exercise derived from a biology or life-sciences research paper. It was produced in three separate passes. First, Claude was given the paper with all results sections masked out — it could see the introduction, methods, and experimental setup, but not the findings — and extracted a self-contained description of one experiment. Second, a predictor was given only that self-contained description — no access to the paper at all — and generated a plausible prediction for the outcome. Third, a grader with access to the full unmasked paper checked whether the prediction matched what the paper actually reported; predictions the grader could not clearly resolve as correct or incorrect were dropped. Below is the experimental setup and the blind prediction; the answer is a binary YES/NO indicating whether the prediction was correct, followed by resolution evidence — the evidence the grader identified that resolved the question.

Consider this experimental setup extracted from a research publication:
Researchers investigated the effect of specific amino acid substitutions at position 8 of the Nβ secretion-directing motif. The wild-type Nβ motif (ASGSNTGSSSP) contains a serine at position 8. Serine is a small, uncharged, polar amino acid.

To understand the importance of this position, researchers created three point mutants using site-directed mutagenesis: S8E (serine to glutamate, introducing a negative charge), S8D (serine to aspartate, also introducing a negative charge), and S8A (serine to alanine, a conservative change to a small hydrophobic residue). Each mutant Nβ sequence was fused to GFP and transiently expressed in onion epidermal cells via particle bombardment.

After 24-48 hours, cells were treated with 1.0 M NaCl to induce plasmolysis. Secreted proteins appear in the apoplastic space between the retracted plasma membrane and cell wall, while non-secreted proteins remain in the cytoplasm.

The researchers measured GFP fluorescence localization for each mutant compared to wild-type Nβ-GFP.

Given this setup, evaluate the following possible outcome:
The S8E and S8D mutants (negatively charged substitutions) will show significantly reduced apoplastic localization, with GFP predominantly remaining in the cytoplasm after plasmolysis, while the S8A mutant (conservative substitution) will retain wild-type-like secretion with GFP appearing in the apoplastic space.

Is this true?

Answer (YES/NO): YES